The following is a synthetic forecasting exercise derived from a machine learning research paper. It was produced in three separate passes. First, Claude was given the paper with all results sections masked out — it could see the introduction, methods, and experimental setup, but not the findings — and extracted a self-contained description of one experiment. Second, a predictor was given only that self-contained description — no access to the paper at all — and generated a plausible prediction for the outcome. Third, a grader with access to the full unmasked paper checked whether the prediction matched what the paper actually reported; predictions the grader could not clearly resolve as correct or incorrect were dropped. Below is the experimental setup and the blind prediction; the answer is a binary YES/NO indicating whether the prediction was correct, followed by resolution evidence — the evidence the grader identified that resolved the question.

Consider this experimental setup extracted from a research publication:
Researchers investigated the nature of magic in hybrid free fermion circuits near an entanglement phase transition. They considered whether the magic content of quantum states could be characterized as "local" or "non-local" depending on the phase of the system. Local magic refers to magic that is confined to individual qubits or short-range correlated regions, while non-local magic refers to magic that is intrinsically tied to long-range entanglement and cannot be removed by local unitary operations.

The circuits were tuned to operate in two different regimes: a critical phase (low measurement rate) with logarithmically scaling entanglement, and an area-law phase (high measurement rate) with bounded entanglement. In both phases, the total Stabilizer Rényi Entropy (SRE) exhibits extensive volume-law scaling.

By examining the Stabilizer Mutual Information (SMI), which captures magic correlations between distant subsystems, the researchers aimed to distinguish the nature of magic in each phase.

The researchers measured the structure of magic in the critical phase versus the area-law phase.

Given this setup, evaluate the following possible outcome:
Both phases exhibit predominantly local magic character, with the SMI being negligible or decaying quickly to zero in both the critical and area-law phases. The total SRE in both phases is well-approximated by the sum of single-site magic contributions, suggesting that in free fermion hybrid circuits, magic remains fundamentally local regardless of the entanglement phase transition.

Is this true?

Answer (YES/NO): NO